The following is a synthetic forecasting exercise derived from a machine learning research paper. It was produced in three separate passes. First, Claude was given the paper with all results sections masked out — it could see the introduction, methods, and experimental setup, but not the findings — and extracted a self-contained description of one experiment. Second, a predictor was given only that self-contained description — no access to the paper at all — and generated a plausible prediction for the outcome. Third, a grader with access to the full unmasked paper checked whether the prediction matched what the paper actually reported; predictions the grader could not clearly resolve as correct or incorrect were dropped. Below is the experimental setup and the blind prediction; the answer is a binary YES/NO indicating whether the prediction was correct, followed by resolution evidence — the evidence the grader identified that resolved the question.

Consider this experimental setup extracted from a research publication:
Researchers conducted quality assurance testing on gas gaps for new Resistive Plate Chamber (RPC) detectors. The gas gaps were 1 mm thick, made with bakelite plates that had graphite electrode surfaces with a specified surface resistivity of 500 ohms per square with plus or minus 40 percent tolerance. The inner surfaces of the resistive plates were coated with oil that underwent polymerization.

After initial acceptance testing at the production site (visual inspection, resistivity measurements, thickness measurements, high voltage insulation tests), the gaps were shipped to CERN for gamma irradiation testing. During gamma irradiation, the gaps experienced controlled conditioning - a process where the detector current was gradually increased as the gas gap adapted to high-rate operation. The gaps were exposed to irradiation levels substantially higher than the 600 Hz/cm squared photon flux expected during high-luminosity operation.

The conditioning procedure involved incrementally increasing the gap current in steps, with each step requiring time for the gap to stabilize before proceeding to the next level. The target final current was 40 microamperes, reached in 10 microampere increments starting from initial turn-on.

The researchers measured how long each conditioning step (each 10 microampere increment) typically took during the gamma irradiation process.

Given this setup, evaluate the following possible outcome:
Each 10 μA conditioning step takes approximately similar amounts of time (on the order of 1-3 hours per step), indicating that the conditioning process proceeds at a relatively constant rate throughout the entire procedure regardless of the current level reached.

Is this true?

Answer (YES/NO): NO